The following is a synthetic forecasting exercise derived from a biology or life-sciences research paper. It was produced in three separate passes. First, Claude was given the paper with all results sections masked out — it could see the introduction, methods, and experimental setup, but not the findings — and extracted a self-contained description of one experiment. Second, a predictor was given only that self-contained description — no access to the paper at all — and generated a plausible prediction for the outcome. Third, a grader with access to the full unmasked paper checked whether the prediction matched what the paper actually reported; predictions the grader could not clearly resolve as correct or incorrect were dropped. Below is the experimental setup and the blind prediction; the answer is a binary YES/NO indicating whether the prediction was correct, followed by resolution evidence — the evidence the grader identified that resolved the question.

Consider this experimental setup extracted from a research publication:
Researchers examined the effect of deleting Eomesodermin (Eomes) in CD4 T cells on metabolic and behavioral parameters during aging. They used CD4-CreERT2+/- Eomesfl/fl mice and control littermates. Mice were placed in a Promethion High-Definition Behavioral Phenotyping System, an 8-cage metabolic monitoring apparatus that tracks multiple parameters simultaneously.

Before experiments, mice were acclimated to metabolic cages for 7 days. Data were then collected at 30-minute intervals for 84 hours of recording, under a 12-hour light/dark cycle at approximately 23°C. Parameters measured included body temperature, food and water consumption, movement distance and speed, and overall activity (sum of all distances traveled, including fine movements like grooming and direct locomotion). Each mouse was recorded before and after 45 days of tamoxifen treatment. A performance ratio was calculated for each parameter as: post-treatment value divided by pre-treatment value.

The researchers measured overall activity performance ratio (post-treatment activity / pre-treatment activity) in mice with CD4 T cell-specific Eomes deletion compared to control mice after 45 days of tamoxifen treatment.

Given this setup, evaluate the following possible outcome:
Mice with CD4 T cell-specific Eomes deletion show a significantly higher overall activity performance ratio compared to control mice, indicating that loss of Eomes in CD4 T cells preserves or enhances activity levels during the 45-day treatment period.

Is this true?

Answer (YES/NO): NO